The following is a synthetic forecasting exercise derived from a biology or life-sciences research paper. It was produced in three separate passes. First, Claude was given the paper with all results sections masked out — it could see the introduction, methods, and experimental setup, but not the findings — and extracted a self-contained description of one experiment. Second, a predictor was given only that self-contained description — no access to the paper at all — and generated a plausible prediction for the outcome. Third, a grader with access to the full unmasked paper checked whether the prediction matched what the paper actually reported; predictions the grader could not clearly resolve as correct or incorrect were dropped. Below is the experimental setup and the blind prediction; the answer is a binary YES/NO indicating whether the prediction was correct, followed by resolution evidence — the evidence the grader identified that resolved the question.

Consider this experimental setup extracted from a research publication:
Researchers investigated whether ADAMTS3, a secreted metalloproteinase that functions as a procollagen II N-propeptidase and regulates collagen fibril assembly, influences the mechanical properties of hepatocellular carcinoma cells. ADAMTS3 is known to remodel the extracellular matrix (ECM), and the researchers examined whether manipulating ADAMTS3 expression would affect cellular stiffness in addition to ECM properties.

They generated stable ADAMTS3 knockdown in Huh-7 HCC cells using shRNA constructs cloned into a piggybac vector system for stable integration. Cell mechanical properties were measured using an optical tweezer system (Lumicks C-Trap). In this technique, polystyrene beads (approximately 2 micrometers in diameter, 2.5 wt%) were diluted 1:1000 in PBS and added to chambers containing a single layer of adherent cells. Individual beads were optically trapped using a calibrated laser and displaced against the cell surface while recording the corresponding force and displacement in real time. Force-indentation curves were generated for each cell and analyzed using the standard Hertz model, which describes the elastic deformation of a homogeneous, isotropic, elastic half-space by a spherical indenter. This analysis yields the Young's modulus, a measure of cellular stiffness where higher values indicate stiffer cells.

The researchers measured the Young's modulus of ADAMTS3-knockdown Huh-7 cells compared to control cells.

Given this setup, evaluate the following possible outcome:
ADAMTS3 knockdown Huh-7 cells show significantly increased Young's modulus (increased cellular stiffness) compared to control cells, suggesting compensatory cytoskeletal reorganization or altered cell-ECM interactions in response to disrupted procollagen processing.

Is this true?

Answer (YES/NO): NO